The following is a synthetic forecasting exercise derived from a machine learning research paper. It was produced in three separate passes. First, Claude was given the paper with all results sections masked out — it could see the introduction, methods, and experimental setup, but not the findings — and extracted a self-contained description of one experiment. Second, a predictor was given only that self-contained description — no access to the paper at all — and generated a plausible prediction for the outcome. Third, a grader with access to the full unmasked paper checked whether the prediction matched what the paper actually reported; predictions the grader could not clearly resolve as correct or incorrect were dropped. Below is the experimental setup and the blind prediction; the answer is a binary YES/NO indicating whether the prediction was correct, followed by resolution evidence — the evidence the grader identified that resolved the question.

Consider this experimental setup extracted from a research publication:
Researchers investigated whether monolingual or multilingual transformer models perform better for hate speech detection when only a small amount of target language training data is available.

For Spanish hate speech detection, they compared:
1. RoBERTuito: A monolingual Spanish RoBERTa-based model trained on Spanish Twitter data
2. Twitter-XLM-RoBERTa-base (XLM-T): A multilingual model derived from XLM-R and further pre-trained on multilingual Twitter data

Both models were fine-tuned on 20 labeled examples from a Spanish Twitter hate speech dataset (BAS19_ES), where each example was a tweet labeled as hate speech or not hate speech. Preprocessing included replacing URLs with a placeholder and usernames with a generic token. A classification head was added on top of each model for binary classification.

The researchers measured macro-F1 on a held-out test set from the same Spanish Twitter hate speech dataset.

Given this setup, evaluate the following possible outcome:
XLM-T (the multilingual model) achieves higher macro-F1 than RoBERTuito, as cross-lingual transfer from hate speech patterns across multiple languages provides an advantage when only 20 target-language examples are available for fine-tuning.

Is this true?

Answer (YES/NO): NO